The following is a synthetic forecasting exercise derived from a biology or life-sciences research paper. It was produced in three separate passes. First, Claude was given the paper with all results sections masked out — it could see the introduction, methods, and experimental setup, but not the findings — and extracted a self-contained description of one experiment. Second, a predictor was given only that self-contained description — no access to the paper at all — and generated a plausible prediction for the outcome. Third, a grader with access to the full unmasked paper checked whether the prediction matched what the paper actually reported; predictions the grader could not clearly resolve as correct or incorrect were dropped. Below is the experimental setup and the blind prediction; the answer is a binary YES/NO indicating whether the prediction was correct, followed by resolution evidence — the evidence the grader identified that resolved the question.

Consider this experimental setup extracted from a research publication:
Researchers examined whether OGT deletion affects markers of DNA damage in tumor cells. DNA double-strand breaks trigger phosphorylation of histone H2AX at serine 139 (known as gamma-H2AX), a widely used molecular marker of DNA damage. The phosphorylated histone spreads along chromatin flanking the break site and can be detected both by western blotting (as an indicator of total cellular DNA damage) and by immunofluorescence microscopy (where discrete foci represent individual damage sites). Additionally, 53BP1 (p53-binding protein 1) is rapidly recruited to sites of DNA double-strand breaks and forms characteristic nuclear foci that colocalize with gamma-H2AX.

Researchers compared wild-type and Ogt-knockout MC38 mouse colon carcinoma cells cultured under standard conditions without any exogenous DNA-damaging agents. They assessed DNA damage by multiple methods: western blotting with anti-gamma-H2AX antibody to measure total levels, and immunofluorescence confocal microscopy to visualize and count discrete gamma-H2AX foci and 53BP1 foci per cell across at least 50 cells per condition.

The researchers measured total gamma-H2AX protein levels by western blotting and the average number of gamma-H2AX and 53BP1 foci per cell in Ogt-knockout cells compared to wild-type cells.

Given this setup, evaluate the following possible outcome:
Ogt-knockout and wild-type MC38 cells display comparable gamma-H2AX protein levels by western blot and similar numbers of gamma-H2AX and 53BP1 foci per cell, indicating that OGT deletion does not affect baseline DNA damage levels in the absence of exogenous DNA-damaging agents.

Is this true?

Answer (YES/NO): NO